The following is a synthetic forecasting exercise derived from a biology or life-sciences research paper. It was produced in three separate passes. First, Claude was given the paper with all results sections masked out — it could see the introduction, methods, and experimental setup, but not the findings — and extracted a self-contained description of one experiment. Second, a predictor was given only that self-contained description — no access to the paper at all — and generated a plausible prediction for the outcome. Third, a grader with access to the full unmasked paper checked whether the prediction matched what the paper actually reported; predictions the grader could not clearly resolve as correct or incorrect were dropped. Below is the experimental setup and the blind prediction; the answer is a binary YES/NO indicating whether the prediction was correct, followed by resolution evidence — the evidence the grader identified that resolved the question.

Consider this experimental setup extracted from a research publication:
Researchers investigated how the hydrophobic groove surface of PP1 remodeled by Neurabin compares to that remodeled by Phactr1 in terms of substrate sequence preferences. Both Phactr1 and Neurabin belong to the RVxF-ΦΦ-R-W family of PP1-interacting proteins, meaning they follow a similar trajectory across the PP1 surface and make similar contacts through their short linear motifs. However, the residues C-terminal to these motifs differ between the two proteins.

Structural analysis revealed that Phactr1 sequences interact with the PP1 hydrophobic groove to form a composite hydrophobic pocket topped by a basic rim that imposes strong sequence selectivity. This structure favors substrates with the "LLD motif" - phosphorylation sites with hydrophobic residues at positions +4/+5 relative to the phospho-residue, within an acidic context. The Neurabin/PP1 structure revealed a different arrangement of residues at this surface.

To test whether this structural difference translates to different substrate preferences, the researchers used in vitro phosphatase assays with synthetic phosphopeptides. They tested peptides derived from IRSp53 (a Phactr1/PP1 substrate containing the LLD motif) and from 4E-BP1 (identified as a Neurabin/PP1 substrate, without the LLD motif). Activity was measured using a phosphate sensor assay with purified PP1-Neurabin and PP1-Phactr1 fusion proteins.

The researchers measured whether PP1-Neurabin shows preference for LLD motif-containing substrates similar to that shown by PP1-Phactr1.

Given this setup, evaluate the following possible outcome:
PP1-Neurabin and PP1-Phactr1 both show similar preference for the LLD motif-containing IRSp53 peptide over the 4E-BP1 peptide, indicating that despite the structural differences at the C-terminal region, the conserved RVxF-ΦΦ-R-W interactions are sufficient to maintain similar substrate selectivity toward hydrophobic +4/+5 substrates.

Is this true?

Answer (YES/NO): NO